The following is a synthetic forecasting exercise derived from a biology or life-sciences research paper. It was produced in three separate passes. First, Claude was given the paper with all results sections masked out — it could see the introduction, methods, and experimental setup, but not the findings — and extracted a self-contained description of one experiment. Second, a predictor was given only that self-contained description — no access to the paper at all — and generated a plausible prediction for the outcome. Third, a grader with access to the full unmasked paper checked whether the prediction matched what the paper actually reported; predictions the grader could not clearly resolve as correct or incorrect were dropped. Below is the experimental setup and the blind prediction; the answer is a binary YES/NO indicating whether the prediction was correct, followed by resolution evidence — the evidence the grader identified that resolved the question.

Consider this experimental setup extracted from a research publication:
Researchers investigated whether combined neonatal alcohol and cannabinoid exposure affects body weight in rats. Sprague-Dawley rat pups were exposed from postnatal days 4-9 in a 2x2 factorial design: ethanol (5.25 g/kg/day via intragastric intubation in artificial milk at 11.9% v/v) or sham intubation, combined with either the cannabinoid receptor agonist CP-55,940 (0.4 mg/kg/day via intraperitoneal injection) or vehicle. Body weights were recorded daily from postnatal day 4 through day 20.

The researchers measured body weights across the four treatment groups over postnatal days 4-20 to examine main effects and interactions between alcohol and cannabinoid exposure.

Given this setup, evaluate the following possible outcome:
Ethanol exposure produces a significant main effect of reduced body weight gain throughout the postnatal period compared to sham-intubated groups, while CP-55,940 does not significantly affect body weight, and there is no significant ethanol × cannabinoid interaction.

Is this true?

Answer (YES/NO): NO